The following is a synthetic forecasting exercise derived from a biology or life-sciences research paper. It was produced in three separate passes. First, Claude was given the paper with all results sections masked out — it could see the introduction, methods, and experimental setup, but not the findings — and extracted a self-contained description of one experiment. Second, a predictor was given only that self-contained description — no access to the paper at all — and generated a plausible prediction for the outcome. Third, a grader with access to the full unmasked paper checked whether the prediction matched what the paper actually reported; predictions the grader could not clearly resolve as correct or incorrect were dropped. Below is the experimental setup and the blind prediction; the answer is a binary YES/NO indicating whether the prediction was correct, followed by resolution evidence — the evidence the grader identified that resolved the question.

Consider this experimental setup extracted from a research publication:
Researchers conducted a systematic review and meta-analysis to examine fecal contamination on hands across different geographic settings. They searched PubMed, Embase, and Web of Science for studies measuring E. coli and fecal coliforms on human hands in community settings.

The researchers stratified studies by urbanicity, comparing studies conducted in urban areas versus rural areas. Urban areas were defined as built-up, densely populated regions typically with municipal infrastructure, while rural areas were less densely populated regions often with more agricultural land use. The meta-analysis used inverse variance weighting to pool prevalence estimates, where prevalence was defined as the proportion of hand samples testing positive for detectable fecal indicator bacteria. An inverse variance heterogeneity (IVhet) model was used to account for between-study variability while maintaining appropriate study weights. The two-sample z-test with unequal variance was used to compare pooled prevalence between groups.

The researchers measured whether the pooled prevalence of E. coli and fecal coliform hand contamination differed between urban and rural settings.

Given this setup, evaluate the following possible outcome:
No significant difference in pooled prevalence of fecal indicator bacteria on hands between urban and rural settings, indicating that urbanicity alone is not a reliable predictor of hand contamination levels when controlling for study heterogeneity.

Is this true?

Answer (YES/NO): YES